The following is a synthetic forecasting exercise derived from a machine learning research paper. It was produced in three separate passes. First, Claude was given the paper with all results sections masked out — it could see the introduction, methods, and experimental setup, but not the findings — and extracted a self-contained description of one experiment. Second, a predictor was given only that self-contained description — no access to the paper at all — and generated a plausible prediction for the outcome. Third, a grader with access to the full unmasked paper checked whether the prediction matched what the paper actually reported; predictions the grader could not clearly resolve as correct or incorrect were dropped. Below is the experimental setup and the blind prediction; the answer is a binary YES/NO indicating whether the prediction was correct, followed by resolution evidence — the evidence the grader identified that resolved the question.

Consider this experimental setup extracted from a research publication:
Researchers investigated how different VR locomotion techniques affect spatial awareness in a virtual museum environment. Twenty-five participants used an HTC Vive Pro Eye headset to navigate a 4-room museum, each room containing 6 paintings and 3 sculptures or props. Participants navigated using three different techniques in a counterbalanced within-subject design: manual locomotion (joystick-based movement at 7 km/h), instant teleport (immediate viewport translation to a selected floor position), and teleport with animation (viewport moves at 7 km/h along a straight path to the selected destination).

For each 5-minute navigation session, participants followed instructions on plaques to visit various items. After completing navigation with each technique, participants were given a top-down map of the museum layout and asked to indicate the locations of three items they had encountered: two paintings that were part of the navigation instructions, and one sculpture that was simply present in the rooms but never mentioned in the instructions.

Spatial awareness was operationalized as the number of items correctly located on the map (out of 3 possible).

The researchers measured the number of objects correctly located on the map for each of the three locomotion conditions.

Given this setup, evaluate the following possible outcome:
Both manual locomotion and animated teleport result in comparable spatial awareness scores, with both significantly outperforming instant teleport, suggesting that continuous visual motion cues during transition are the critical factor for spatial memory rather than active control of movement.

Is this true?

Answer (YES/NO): NO